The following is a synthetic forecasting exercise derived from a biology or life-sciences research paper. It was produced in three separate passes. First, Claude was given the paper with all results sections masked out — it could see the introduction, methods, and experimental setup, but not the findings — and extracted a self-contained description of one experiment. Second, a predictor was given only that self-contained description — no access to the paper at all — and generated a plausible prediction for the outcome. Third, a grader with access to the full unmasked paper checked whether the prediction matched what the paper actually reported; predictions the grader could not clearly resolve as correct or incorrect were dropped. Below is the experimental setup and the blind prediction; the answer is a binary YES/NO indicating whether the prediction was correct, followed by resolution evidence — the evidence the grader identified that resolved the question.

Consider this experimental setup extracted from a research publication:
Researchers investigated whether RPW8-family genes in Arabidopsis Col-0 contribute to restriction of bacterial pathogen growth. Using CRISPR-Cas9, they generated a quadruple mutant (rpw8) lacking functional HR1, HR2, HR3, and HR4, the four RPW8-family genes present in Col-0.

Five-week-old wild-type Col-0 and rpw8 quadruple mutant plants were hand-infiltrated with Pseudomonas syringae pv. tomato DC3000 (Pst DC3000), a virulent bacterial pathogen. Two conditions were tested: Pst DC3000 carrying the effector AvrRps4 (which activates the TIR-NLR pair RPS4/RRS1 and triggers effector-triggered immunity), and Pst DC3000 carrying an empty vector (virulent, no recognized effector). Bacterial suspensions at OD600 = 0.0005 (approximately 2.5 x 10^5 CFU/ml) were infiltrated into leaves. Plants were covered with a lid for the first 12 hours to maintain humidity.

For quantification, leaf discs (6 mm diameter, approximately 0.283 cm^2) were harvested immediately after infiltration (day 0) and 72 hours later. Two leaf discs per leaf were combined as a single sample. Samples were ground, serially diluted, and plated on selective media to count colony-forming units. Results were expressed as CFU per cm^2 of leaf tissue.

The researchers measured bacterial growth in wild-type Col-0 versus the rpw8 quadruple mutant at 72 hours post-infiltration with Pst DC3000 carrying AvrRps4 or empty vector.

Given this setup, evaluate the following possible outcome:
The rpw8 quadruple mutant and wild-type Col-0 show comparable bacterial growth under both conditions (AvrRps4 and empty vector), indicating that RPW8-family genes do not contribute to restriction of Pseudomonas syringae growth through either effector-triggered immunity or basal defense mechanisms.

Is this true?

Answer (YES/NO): NO